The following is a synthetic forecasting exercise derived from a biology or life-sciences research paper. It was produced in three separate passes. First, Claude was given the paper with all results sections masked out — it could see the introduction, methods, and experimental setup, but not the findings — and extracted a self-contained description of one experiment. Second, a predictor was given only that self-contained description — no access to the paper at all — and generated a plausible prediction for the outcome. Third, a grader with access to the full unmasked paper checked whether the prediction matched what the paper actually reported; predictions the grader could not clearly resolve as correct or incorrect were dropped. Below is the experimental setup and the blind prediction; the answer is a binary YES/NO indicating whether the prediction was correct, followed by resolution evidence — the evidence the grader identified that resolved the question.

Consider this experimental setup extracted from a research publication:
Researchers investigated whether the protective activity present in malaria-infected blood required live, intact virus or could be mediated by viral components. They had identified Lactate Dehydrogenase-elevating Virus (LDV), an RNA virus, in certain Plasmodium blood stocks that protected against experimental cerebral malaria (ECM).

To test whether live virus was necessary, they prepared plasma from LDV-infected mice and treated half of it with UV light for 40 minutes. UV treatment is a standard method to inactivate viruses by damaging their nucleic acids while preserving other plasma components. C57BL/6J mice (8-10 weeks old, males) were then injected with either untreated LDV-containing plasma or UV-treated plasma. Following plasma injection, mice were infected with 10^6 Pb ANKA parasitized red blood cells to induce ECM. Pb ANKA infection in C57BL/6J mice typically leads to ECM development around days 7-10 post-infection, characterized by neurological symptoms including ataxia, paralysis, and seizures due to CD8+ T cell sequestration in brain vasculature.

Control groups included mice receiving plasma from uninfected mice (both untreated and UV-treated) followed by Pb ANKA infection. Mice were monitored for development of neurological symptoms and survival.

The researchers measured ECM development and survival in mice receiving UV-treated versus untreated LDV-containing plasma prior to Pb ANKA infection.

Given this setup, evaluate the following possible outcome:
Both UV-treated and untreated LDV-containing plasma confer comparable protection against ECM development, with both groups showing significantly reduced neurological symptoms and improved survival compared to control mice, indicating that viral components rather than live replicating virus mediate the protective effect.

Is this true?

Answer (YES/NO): NO